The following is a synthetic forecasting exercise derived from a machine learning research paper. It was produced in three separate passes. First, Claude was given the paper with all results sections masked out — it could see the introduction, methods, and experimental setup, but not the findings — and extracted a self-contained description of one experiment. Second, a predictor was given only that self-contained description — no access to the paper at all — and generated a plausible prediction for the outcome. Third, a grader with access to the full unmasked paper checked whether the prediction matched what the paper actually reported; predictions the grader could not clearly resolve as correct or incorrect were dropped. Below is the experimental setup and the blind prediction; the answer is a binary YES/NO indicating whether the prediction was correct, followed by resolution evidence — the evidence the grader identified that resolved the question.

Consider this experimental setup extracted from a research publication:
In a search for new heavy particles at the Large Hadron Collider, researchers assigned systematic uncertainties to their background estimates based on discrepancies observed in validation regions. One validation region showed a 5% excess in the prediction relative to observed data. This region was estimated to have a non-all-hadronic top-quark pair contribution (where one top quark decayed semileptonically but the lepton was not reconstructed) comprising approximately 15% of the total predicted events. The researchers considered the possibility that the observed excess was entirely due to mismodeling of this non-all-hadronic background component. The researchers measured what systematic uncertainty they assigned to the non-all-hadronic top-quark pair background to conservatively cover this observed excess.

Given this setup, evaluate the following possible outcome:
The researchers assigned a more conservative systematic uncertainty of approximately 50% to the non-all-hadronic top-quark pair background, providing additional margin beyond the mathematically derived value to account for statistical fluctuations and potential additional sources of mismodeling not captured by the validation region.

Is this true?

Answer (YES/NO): NO